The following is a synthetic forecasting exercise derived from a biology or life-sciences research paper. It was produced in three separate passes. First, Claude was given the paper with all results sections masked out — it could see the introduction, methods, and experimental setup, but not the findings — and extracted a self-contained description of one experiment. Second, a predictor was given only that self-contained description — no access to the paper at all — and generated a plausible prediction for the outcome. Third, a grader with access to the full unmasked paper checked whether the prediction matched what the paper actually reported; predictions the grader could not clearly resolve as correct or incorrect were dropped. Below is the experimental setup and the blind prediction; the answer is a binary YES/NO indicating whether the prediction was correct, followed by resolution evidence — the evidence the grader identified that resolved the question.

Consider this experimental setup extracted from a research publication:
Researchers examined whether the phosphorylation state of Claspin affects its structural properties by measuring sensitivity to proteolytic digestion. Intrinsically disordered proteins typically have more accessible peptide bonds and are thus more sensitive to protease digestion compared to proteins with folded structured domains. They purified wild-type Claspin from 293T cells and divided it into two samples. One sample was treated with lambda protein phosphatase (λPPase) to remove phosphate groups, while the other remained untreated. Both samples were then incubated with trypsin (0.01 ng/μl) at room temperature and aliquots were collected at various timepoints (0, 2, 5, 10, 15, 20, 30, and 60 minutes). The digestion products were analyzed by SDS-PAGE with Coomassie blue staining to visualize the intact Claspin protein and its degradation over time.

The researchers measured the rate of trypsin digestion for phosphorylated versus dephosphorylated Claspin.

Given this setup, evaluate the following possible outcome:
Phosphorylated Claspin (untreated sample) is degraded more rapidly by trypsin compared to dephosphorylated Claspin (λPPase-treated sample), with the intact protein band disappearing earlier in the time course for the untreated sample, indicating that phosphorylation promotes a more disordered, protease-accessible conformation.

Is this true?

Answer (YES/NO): YES